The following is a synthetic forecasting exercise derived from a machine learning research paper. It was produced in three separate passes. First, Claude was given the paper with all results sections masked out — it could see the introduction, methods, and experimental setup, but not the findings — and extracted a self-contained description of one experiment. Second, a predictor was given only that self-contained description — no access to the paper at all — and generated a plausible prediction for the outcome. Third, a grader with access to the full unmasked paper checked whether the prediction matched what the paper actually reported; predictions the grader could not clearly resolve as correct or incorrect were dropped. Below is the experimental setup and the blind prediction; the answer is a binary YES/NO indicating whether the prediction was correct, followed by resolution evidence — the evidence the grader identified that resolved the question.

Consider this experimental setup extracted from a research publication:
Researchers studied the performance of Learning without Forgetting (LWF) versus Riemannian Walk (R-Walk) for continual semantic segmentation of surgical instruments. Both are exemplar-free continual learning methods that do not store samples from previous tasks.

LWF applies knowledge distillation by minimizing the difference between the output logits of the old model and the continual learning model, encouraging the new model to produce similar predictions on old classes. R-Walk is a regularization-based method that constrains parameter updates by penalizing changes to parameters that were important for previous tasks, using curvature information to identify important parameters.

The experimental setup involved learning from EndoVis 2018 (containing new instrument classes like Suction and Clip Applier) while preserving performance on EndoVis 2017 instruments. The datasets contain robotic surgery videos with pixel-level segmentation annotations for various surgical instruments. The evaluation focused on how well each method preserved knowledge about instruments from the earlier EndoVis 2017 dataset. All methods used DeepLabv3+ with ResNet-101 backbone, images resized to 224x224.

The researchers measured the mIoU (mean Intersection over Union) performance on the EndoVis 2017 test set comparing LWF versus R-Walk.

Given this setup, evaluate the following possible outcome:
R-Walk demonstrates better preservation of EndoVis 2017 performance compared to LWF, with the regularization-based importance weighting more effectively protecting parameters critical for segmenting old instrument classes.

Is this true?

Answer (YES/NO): NO